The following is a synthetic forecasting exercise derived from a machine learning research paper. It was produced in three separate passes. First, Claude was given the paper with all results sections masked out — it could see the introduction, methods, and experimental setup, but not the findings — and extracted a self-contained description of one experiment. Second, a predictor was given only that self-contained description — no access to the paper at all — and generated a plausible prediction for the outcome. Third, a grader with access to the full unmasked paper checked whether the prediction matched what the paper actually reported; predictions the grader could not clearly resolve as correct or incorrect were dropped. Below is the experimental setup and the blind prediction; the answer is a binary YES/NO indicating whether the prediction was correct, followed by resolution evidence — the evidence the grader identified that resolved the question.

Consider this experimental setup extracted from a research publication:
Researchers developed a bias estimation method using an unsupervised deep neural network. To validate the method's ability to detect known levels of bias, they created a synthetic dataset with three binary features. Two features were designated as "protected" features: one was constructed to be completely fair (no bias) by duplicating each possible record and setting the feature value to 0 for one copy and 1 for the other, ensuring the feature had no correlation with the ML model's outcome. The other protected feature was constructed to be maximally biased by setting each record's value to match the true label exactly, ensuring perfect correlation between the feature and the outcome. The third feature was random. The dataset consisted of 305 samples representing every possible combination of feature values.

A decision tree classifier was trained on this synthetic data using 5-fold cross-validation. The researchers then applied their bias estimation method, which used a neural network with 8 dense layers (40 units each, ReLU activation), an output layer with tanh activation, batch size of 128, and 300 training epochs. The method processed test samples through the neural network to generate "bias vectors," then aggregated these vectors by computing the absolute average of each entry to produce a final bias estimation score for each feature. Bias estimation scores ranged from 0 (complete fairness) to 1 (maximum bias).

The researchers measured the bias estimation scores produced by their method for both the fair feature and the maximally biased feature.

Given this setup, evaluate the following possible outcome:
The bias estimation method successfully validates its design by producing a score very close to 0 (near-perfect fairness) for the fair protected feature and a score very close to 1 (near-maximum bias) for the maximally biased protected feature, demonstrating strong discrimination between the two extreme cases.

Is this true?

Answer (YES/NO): YES